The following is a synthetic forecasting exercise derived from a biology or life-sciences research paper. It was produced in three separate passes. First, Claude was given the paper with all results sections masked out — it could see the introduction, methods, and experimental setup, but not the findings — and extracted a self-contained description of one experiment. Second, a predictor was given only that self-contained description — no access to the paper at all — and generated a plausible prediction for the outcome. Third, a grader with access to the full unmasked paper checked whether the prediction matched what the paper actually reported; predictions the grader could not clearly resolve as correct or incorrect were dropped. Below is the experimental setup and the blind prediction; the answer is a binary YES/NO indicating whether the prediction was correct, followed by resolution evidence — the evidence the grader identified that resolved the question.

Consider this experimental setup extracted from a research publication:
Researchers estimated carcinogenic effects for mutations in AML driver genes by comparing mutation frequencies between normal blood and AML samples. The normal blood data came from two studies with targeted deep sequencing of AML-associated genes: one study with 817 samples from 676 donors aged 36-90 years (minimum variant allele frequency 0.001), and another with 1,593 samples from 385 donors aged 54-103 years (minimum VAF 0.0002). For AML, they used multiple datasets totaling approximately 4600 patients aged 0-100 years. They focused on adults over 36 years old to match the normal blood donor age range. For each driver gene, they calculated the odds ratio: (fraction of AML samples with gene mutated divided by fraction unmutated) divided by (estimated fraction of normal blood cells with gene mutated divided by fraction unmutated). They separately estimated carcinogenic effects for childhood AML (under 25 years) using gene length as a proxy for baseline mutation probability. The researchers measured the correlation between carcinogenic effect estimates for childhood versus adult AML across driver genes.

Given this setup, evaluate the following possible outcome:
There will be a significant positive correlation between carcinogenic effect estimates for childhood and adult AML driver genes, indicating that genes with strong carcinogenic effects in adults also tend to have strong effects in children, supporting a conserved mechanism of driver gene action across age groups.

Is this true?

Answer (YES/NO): YES